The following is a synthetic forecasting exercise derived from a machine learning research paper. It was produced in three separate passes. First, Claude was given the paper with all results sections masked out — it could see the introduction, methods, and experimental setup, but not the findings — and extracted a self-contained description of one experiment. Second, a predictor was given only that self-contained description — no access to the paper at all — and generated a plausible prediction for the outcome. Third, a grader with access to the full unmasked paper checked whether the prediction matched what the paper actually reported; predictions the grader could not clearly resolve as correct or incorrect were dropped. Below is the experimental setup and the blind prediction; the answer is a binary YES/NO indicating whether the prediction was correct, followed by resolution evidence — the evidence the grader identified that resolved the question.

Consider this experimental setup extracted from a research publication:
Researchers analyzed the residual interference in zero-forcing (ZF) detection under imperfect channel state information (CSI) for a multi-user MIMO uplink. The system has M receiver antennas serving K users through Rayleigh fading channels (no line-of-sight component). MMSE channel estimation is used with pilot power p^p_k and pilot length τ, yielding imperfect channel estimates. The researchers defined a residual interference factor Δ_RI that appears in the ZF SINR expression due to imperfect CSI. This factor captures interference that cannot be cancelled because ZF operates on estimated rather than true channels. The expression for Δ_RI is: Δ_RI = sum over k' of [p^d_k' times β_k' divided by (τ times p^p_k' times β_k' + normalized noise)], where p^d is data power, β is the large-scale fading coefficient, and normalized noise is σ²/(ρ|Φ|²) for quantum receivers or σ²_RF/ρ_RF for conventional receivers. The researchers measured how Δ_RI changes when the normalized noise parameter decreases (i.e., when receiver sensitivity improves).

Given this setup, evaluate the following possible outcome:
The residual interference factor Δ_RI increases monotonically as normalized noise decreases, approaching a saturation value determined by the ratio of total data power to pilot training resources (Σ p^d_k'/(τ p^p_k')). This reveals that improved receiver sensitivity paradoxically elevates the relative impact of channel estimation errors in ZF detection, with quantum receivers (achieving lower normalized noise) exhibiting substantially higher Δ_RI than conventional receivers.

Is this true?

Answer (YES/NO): NO